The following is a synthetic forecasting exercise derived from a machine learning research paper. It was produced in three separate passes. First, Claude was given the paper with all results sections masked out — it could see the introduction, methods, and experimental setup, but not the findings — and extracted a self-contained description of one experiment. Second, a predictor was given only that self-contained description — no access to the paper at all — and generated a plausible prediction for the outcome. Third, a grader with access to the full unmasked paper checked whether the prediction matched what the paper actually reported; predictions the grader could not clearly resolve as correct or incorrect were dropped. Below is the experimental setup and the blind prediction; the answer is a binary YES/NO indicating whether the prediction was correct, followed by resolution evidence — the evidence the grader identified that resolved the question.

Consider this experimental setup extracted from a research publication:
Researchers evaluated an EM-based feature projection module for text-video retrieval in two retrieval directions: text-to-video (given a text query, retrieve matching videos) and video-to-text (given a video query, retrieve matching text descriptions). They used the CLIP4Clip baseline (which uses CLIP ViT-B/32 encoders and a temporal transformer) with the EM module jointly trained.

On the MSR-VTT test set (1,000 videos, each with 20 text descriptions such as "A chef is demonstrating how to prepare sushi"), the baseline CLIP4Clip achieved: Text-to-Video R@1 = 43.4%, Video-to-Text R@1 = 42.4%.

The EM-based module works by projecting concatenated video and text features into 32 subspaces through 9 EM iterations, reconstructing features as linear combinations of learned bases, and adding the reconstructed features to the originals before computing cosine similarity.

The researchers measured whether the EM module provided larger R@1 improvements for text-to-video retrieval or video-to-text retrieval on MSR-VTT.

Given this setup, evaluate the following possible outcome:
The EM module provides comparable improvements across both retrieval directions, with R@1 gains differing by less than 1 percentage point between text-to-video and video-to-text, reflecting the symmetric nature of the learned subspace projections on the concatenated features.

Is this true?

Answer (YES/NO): YES